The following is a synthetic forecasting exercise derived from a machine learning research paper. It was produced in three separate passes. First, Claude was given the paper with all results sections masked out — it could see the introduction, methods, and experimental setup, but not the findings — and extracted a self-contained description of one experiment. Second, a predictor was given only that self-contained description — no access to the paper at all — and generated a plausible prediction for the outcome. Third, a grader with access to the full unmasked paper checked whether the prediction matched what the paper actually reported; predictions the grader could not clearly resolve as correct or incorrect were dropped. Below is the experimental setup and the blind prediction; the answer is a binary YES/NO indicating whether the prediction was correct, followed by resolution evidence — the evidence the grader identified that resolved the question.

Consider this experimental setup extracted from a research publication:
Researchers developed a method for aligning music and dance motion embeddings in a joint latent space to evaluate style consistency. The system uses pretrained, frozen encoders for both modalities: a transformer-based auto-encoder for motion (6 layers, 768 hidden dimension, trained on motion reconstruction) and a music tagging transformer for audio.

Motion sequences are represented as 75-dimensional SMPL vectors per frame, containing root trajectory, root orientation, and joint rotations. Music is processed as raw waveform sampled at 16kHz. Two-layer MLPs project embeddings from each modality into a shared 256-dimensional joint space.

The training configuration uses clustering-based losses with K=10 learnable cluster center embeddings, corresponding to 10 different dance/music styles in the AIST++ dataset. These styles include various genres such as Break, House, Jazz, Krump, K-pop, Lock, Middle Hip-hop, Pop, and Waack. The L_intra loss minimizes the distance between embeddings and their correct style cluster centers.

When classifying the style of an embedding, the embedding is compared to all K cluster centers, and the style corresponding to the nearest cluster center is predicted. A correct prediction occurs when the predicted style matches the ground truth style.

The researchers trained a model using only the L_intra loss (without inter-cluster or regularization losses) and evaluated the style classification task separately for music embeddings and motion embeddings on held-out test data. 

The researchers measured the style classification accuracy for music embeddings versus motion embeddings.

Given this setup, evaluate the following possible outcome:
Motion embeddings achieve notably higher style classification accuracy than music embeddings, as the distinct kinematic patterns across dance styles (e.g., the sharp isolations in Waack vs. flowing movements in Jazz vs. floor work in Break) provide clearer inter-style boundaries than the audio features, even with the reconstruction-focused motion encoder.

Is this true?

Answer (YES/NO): YES